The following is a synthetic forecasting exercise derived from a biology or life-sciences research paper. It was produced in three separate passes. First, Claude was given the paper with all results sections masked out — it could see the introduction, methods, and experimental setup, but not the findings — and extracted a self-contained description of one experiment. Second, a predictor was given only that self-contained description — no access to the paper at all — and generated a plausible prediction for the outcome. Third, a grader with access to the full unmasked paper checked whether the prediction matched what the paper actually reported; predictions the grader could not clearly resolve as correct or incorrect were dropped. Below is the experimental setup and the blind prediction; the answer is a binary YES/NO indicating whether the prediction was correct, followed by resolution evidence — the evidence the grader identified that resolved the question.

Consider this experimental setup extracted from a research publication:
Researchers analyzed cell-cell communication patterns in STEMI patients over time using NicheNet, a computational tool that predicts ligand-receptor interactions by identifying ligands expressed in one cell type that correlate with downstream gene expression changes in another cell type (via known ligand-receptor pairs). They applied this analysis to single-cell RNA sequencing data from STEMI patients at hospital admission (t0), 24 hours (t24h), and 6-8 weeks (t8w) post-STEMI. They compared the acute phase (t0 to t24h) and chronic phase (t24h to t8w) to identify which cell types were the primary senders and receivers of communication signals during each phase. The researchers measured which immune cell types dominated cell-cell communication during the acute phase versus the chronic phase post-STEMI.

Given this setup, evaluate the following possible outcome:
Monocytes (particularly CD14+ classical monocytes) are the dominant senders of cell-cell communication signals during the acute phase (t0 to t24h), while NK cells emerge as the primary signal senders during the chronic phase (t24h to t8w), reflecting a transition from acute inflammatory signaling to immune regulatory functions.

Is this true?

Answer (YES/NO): NO